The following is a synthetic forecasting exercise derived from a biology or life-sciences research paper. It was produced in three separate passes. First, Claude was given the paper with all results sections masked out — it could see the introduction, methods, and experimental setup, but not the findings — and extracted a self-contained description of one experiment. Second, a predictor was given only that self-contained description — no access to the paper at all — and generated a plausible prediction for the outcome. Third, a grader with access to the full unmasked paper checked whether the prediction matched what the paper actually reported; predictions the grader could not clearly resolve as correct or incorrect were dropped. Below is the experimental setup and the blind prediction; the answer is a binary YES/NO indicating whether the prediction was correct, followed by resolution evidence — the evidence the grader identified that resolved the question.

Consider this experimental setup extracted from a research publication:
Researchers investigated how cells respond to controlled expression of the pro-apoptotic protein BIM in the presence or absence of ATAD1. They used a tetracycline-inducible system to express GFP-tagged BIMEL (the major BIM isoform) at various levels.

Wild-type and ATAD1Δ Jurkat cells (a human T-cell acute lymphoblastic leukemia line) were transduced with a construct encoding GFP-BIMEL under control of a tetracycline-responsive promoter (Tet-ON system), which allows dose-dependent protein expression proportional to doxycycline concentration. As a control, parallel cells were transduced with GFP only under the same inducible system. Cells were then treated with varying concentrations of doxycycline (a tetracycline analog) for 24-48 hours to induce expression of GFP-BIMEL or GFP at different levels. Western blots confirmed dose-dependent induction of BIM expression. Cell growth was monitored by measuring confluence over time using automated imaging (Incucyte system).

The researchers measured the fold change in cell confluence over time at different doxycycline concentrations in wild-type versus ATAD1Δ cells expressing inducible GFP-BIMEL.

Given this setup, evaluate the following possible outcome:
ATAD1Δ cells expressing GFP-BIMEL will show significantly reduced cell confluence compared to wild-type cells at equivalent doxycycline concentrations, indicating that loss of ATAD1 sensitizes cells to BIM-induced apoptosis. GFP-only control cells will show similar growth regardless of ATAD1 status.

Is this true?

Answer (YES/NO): YES